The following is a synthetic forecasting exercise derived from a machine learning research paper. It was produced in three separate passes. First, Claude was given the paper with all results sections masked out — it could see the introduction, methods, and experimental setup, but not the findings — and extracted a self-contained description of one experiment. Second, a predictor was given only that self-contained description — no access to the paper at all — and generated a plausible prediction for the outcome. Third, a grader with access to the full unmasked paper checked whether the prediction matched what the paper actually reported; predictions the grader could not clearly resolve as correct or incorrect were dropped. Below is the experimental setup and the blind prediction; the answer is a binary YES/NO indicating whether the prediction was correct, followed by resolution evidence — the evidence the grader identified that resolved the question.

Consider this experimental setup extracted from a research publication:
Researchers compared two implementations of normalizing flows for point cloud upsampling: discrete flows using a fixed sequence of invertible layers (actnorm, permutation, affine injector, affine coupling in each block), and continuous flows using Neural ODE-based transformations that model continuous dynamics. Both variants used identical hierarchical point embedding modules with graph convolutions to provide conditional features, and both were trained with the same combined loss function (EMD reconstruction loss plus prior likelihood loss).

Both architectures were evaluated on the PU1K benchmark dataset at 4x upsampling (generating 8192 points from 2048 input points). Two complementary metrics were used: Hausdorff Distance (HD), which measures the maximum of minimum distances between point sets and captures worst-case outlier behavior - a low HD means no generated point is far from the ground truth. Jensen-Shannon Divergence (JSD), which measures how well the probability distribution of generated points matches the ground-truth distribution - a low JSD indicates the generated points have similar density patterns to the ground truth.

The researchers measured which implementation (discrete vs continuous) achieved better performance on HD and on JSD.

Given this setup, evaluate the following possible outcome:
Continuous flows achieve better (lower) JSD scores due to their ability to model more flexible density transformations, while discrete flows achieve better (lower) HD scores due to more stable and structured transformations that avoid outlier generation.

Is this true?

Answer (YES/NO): YES